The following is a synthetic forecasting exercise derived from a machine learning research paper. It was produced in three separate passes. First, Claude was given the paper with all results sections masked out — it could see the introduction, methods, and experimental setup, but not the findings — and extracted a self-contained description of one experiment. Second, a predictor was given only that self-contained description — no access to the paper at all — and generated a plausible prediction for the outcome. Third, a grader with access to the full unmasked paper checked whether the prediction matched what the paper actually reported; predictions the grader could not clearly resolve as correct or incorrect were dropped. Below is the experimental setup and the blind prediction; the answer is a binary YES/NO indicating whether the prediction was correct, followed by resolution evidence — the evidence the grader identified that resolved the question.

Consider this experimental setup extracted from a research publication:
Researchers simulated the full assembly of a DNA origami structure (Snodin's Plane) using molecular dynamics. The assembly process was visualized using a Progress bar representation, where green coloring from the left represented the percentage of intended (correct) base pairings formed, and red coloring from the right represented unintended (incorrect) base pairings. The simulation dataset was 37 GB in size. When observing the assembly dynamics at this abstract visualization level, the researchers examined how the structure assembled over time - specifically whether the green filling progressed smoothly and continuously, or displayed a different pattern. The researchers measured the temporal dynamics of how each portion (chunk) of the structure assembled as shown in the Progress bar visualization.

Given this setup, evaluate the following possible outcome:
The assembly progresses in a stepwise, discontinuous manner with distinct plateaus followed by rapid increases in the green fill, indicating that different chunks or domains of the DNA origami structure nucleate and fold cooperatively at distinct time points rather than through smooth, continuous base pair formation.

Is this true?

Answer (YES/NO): YES